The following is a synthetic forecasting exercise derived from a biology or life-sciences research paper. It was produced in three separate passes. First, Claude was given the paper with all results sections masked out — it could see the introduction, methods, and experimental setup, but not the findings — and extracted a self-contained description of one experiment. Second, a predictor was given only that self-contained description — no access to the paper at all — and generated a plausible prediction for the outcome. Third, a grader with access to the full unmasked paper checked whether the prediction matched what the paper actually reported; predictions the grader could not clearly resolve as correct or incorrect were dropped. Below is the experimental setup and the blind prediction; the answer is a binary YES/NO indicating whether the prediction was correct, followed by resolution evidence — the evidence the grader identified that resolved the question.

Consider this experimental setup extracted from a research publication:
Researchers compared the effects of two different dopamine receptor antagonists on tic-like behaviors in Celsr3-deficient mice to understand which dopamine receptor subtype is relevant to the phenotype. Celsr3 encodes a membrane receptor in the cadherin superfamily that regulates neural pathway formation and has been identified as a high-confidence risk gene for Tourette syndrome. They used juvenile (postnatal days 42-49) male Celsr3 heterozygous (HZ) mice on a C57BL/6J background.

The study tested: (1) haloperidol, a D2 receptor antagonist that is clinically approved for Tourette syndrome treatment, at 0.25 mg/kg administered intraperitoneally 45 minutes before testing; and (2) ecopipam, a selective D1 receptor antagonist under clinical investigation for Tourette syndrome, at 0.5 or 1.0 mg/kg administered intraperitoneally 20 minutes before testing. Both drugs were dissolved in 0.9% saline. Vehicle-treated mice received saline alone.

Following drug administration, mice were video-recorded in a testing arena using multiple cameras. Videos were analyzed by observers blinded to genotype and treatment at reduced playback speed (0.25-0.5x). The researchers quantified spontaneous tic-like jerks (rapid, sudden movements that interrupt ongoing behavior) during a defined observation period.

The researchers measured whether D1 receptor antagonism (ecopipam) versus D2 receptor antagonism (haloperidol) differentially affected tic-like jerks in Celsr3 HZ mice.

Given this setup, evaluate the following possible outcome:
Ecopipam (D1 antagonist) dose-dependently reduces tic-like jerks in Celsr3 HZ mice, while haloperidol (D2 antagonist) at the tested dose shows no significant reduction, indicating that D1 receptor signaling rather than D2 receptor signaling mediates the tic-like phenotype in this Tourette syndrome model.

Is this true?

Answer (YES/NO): NO